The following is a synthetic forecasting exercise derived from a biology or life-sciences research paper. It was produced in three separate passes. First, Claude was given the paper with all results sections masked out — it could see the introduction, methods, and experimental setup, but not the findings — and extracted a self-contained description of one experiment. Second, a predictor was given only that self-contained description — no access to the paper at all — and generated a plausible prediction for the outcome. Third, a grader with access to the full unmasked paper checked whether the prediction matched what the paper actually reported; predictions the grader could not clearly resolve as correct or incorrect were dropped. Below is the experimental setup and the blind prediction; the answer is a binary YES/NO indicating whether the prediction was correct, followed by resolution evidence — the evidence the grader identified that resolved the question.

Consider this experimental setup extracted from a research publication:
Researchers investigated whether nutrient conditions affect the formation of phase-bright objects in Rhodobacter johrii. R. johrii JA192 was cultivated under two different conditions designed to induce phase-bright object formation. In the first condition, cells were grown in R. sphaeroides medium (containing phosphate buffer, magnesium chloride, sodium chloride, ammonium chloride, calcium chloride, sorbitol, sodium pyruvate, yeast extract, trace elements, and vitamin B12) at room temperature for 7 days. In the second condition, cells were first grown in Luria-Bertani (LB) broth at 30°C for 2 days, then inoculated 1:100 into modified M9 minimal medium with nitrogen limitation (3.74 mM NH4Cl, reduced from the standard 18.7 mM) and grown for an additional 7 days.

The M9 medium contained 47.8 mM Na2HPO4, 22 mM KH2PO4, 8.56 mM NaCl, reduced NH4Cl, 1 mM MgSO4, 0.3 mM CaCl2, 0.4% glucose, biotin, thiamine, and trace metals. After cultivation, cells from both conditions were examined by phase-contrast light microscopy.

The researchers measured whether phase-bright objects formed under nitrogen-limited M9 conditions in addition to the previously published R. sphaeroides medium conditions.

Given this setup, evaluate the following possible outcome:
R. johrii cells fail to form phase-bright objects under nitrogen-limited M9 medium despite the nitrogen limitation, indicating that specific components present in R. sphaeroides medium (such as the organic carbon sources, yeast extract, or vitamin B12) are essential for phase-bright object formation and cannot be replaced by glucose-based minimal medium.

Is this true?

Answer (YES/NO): NO